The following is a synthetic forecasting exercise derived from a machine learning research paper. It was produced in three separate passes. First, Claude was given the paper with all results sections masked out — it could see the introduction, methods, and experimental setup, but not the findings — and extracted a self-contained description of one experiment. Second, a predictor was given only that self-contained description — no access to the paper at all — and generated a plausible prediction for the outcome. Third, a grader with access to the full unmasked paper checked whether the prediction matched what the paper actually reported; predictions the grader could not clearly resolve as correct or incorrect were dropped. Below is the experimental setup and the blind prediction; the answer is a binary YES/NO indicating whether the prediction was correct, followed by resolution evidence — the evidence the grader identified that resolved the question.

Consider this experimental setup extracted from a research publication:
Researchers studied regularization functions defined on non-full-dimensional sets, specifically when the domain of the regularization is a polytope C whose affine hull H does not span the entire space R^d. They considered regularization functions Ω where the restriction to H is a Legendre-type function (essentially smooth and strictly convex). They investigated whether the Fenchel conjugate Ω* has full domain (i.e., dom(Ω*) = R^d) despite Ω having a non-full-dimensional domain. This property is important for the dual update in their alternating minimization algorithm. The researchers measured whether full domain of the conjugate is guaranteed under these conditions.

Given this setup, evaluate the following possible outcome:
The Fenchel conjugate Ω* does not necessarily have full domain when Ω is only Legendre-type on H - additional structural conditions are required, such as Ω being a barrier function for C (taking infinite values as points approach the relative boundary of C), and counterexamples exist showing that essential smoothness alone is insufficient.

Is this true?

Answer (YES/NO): NO